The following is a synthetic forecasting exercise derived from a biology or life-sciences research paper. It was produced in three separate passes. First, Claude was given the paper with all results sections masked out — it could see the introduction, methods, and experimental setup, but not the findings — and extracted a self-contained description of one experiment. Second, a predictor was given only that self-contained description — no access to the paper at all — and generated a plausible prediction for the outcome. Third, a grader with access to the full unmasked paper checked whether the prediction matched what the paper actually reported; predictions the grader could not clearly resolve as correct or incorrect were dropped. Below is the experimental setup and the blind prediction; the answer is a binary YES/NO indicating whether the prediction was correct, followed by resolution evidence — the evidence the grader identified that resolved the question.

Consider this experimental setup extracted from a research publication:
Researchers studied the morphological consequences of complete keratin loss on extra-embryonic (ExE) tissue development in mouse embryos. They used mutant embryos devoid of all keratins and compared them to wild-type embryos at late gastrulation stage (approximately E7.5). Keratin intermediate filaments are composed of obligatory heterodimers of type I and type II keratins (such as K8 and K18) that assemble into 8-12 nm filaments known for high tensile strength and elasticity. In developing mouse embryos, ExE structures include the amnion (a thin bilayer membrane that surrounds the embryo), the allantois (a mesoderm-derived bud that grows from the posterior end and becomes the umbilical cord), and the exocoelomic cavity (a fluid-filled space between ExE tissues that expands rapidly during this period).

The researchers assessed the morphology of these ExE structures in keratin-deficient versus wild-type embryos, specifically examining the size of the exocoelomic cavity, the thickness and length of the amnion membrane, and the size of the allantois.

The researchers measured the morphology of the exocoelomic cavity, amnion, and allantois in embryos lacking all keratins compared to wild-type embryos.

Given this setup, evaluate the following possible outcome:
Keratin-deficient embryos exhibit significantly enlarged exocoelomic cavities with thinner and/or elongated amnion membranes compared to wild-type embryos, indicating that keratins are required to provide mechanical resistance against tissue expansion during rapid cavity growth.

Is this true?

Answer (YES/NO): NO